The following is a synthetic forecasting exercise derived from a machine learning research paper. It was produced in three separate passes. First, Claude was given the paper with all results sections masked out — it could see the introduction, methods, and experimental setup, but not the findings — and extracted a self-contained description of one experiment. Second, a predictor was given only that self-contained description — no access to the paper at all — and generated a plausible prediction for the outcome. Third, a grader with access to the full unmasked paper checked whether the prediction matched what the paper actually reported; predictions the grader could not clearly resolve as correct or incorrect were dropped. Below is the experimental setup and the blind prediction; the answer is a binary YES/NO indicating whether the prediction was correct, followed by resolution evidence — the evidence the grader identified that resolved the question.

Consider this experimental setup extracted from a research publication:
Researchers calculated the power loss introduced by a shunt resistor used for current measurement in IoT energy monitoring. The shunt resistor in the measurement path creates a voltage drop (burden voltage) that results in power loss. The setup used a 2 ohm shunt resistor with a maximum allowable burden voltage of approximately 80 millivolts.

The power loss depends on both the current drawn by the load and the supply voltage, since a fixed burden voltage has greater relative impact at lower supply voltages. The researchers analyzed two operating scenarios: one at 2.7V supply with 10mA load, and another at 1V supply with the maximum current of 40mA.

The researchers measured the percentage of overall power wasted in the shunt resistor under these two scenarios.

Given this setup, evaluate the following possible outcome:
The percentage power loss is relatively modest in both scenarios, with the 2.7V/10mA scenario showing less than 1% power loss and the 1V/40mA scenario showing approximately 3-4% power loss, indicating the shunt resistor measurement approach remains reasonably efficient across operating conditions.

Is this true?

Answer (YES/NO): NO